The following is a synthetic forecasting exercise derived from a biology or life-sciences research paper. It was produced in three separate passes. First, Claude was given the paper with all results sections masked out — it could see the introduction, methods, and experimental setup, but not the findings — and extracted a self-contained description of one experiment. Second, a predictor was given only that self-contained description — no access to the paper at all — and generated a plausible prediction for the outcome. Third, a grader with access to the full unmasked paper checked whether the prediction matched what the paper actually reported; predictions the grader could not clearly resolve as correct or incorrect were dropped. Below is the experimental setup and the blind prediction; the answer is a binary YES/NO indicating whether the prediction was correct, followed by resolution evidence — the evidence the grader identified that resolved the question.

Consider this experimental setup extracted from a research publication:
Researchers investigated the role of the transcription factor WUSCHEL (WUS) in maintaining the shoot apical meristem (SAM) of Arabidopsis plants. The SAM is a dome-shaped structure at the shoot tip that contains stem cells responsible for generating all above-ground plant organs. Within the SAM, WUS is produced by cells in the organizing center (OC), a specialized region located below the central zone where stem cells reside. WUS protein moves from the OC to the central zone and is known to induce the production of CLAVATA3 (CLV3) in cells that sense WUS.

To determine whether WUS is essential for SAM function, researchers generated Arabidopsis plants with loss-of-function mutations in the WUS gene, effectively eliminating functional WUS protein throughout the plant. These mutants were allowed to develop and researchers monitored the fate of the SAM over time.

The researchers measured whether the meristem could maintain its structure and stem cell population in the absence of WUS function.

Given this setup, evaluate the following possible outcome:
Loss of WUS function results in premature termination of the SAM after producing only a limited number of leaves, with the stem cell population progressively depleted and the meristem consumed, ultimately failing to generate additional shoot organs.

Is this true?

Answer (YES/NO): YES